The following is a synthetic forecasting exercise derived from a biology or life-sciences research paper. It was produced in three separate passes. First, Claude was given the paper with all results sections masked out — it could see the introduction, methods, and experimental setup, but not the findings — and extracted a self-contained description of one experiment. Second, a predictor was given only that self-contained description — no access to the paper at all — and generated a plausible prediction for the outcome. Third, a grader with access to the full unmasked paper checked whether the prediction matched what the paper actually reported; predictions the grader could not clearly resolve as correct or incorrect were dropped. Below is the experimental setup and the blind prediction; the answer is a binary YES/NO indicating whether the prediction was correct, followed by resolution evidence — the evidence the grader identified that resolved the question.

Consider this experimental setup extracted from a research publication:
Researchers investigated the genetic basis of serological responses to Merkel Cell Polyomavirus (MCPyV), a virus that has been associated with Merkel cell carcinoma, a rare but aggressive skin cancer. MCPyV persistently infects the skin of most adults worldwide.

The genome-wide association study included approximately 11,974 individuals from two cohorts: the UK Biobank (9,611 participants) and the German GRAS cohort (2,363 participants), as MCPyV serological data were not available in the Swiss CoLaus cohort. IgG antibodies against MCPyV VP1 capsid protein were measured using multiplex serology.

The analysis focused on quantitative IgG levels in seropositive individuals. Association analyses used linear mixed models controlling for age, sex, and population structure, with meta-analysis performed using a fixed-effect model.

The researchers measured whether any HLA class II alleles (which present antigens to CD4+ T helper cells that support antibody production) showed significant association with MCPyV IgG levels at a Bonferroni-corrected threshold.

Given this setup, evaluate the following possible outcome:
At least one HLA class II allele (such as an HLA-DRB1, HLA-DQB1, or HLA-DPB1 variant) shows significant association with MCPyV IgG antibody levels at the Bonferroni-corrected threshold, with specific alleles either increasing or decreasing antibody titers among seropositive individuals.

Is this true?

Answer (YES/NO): YES